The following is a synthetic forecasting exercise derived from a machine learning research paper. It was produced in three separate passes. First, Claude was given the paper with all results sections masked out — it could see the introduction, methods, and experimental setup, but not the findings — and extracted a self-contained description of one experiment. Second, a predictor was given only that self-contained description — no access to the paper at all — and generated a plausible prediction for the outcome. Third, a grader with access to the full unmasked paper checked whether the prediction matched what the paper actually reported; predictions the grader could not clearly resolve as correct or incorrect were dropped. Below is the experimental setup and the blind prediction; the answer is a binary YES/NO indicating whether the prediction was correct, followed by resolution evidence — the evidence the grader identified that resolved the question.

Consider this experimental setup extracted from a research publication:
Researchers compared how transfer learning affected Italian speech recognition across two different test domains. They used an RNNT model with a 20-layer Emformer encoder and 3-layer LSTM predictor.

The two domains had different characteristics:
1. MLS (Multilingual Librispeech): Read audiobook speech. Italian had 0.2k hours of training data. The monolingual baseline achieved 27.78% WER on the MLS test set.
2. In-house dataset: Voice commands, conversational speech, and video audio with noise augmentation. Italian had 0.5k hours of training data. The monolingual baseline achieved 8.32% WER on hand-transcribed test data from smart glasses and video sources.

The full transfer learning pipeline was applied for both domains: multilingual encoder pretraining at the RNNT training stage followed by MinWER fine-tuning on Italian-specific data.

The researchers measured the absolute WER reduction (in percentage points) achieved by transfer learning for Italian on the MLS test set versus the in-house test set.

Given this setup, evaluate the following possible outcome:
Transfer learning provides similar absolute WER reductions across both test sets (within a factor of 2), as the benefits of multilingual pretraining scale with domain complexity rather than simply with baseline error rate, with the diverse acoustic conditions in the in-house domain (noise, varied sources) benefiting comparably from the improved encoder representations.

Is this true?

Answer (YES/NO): NO